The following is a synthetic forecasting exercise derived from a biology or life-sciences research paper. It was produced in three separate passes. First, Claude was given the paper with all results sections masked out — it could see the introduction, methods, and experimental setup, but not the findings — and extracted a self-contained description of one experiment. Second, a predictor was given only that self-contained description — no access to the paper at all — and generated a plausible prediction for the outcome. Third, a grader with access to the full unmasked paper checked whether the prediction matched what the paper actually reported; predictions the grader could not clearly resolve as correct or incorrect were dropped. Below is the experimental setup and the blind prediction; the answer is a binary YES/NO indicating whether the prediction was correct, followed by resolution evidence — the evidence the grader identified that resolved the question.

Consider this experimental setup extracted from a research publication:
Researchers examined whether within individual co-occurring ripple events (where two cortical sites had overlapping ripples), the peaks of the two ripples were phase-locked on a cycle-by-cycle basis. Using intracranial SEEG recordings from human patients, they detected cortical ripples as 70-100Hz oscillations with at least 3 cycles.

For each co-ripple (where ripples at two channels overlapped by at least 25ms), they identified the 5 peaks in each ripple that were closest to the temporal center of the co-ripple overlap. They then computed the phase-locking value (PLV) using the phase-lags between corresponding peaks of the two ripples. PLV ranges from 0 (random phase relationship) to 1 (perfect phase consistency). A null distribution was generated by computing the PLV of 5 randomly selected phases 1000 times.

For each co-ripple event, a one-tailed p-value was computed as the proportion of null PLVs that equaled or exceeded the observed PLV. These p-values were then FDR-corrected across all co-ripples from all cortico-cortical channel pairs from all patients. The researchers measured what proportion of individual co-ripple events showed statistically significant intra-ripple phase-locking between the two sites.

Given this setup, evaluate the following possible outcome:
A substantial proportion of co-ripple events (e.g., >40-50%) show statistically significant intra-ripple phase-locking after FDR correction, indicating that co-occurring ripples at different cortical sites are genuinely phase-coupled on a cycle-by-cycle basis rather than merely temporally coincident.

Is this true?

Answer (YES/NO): YES